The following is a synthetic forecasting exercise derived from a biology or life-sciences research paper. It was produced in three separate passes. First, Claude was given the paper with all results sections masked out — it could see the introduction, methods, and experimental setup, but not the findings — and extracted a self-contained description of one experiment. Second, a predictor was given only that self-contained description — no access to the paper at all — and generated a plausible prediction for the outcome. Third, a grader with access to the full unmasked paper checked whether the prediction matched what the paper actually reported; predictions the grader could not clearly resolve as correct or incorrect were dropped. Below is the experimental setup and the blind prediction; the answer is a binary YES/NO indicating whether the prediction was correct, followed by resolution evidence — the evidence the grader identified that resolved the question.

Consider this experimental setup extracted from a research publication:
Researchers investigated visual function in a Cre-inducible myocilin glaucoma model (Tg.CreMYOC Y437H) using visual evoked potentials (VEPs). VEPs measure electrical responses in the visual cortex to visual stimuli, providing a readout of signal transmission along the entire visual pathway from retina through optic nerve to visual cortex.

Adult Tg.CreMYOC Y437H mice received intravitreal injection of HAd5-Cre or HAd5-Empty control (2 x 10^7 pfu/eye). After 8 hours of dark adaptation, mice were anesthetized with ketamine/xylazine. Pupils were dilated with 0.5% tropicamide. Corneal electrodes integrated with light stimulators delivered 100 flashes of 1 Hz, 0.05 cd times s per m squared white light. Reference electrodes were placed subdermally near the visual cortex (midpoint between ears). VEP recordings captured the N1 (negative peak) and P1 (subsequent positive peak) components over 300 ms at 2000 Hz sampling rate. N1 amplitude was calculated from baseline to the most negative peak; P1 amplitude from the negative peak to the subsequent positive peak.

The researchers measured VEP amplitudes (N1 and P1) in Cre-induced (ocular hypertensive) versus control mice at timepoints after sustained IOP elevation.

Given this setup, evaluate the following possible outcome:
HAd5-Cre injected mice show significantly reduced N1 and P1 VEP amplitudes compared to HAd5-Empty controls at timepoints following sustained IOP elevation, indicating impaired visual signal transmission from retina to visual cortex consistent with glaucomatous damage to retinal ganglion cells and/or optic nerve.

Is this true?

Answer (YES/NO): YES